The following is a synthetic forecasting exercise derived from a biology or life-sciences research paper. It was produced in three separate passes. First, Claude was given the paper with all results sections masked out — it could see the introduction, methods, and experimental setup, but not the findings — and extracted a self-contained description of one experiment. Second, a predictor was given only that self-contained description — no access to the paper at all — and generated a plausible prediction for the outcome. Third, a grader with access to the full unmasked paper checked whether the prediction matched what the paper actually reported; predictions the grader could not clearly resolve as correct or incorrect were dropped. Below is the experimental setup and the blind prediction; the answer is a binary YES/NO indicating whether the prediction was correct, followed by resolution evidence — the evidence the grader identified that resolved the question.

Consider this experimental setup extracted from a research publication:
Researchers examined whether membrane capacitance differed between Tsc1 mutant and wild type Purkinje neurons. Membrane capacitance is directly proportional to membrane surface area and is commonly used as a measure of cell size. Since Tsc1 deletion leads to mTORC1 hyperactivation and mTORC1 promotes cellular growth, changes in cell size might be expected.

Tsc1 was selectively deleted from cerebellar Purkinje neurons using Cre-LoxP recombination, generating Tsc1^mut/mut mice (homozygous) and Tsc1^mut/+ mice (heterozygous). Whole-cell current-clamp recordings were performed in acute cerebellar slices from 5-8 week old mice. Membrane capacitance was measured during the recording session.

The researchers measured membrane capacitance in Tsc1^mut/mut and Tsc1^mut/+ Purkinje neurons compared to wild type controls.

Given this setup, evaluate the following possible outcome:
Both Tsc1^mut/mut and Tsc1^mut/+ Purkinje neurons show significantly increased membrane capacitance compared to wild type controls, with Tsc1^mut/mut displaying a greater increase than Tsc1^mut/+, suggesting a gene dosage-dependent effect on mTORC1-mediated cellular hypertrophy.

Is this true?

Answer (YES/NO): NO